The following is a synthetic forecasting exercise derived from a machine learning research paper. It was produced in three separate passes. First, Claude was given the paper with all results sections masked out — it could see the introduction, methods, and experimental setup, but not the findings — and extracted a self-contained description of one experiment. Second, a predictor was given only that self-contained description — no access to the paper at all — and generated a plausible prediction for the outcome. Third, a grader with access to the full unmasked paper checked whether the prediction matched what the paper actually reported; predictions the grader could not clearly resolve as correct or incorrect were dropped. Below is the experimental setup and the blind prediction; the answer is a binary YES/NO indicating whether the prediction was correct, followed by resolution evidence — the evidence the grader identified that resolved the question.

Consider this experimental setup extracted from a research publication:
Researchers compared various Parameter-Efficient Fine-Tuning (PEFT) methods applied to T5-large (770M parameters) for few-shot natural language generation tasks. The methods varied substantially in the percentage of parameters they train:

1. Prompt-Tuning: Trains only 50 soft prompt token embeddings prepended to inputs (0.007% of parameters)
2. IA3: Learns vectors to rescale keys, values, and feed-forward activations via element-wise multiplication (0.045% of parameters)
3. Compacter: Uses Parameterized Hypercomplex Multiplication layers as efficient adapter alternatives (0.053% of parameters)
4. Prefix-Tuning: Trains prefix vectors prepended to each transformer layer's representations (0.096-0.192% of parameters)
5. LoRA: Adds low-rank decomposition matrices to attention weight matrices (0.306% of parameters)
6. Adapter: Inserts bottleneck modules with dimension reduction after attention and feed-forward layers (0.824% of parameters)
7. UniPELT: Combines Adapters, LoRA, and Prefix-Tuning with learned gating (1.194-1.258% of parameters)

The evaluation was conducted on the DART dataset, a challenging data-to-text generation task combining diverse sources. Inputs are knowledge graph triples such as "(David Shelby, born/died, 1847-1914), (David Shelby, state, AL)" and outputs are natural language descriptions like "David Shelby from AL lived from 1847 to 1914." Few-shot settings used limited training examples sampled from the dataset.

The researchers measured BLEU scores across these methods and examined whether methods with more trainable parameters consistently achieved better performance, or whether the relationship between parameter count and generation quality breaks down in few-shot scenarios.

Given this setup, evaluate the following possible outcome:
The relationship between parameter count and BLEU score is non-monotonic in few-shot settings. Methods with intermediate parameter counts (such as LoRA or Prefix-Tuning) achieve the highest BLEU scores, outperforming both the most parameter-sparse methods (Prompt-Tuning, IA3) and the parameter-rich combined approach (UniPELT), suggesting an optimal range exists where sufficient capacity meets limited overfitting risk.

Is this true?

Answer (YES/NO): NO